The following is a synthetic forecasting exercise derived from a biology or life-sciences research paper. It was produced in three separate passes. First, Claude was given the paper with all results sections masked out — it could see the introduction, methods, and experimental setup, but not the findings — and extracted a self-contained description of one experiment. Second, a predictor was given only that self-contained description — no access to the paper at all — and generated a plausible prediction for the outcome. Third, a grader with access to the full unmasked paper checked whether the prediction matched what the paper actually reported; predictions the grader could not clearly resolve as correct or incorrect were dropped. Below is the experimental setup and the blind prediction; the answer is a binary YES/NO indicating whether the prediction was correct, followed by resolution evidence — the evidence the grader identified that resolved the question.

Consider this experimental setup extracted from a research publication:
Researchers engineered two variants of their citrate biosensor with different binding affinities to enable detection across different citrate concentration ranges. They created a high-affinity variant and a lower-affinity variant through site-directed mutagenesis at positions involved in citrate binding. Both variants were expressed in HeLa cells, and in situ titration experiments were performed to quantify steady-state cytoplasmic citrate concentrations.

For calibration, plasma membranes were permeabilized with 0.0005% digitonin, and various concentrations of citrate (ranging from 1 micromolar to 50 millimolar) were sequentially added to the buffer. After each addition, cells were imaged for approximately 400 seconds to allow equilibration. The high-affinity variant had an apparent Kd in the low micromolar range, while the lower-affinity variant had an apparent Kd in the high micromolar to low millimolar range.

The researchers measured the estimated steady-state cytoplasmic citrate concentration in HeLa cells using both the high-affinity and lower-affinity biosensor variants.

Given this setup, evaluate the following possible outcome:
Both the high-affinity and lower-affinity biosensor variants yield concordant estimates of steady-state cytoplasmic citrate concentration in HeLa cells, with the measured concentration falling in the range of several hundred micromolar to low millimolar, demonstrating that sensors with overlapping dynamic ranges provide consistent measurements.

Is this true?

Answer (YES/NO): NO